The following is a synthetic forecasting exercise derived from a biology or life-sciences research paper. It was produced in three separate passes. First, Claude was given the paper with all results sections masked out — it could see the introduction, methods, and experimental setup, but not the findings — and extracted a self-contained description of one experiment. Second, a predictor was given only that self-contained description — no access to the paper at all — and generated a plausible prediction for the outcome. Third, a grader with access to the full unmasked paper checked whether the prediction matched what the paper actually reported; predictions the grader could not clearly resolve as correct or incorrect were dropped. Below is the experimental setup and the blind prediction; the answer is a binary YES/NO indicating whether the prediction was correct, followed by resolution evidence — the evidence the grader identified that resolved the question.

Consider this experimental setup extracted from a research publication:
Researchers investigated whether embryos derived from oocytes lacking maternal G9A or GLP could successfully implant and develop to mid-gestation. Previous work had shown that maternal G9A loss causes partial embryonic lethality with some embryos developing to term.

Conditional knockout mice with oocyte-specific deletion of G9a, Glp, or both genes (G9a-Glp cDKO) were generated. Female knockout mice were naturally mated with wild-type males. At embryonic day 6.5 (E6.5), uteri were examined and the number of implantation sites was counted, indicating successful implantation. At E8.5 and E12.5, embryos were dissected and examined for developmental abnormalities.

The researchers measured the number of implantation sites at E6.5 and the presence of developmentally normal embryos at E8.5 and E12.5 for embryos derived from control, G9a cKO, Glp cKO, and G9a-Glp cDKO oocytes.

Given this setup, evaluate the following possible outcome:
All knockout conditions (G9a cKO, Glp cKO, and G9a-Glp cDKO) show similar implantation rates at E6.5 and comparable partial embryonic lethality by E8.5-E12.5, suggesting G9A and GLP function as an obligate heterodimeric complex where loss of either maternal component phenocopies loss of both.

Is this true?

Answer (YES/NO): NO